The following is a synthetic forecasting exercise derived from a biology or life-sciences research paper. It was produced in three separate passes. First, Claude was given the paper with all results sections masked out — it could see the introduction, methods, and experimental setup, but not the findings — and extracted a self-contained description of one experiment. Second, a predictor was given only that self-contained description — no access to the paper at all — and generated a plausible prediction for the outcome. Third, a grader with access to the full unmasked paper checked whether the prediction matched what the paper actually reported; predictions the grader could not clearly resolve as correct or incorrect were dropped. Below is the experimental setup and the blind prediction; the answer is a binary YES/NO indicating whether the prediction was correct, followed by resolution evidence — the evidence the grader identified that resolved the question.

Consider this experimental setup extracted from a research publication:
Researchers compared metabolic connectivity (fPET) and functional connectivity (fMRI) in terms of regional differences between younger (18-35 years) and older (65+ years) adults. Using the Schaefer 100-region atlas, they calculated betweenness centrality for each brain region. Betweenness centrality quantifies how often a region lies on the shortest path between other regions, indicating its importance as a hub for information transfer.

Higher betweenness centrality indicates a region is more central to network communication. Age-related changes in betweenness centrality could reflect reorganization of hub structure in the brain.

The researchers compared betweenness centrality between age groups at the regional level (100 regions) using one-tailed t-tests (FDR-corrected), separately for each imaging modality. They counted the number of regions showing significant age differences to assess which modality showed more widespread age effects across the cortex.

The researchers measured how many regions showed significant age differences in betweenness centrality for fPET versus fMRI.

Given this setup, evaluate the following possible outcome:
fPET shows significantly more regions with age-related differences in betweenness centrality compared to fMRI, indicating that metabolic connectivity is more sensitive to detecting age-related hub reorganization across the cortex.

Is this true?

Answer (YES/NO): YES